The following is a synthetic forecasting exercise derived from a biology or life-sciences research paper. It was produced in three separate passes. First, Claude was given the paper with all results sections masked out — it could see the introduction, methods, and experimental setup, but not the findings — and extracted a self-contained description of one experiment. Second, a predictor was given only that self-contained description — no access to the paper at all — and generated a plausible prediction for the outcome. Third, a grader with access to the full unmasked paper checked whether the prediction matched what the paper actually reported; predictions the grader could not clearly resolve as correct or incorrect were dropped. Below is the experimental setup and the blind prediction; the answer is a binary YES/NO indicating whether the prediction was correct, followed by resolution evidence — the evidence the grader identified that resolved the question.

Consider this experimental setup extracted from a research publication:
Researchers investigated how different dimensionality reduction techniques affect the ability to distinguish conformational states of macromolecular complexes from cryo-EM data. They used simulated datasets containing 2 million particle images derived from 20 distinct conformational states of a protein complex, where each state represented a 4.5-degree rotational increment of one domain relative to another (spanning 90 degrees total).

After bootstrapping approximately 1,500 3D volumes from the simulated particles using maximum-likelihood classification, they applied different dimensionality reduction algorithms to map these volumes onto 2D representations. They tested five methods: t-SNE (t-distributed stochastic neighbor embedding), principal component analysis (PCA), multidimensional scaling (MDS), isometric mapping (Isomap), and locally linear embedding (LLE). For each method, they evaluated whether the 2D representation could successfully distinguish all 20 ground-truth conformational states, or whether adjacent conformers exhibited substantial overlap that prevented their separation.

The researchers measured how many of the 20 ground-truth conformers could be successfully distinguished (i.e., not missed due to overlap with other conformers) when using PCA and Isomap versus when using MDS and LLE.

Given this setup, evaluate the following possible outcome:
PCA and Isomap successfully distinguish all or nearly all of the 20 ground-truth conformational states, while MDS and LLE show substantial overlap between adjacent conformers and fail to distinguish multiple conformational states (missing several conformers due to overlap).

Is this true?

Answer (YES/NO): NO